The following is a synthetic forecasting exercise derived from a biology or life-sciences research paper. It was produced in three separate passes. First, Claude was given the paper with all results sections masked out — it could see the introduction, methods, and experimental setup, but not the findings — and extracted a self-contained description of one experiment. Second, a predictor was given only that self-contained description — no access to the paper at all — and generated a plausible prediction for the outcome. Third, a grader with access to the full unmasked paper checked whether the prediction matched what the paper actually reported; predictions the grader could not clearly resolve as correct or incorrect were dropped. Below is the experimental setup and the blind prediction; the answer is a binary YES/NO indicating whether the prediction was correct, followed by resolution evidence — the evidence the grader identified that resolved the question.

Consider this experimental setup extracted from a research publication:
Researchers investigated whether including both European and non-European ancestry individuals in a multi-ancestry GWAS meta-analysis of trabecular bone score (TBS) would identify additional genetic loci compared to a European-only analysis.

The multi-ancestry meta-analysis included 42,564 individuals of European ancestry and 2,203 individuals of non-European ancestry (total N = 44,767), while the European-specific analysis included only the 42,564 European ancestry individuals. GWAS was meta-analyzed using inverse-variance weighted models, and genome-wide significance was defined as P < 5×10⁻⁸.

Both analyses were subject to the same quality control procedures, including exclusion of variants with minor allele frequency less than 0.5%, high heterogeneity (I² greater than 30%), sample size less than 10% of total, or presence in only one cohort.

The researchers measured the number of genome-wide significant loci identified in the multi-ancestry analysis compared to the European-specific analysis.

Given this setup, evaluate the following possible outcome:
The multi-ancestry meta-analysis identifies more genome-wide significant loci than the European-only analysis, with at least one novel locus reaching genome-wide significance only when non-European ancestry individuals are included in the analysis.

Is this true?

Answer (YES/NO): NO